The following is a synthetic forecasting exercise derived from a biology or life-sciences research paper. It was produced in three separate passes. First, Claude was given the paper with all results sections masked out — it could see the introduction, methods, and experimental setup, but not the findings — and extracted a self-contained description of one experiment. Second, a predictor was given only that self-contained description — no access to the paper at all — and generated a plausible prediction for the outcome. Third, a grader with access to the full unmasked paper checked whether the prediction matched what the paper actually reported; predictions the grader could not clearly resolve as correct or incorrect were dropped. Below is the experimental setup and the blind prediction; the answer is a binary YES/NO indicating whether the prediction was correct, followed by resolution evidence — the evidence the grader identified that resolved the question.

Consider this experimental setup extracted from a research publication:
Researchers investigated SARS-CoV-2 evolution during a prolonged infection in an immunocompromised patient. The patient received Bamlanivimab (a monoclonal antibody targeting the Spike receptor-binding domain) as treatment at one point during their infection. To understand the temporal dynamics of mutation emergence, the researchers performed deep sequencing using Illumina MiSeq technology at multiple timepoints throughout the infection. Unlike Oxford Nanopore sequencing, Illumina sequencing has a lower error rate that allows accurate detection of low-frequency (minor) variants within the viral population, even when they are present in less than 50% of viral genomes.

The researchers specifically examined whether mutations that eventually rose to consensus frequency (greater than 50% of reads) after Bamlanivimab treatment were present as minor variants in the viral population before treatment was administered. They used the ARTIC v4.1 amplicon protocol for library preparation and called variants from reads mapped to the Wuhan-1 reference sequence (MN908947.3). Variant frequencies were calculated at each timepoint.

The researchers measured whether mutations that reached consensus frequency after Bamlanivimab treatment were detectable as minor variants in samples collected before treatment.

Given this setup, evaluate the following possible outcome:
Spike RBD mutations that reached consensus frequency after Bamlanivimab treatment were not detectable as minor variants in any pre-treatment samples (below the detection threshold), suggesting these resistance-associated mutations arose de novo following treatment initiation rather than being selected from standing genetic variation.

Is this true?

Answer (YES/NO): NO